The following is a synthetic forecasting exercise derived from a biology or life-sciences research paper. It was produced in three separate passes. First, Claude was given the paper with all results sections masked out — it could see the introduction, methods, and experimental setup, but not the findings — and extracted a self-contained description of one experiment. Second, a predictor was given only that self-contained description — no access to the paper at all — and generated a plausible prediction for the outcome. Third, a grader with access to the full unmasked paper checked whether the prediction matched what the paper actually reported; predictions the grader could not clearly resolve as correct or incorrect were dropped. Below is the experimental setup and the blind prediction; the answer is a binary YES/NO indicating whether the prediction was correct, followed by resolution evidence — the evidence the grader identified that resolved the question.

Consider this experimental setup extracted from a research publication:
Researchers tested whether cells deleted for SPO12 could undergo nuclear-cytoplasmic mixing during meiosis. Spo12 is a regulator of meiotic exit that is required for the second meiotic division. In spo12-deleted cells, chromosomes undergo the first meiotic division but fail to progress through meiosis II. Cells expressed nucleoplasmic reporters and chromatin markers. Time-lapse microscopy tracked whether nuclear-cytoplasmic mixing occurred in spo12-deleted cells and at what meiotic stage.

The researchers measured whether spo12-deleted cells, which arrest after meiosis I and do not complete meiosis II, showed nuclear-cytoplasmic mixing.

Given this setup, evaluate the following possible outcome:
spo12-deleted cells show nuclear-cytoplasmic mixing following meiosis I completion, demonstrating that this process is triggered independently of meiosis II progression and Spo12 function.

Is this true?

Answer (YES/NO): NO